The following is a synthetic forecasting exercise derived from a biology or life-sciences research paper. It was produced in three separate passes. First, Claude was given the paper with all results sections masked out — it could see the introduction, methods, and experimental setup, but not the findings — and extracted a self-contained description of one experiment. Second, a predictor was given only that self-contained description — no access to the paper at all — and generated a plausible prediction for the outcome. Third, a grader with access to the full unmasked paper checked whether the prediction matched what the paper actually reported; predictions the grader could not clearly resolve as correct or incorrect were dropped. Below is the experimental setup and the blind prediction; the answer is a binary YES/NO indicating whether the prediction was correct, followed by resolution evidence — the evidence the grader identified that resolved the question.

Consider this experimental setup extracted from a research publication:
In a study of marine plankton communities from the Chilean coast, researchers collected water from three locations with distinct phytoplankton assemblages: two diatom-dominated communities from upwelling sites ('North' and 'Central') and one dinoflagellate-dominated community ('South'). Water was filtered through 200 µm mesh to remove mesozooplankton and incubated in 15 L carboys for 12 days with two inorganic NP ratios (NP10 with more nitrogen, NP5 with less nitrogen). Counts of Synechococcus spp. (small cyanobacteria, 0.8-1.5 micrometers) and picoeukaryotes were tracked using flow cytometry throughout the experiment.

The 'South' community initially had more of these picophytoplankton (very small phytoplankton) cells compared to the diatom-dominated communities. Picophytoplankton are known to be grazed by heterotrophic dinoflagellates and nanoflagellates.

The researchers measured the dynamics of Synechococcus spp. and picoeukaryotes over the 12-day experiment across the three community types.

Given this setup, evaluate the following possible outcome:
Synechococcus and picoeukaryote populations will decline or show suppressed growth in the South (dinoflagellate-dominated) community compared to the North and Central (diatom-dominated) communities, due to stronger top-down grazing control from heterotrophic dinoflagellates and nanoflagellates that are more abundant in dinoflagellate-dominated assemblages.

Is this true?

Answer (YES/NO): NO